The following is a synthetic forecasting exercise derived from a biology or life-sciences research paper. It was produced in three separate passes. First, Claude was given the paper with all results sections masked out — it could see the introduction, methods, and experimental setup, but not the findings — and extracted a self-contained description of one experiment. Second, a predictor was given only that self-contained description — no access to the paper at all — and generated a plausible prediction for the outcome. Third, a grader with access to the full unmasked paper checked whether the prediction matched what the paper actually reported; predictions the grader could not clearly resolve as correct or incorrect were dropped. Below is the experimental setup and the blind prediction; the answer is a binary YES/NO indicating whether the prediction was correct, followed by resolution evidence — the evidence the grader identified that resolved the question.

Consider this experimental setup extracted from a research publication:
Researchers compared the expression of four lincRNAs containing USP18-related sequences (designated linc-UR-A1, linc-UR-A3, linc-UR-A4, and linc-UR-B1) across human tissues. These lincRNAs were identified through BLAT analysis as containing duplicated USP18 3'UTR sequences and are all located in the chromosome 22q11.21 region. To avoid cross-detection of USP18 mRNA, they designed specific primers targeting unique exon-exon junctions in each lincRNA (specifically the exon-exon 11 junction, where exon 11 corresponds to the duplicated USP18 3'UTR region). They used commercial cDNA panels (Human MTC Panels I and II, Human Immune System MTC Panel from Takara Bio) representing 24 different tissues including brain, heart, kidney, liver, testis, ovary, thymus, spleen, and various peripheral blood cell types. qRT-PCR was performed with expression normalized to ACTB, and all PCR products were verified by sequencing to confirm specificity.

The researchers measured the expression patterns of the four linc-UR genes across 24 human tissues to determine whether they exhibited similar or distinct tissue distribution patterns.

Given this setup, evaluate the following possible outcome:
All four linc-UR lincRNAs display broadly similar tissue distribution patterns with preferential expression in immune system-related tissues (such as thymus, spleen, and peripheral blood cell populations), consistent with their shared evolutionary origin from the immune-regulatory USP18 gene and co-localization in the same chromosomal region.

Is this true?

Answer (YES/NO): NO